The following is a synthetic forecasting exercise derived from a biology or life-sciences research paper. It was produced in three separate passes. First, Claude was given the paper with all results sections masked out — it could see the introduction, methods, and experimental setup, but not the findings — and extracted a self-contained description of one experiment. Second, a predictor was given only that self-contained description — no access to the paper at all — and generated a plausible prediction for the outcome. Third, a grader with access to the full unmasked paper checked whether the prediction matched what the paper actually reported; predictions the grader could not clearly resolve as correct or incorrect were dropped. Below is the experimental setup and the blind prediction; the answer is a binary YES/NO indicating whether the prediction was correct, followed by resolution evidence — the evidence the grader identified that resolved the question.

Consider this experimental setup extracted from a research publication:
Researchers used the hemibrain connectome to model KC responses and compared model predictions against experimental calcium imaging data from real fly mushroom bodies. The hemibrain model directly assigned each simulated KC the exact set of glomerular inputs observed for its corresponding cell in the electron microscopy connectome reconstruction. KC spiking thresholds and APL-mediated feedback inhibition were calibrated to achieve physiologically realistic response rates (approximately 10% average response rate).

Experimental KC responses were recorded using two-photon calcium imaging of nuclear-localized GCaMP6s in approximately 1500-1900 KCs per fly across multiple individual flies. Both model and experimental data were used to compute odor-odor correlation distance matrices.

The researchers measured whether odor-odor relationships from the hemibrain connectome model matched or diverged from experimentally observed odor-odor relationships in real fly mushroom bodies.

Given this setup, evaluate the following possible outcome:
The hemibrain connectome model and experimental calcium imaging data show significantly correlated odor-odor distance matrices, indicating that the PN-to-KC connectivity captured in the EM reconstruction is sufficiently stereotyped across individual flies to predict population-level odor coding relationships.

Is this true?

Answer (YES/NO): NO